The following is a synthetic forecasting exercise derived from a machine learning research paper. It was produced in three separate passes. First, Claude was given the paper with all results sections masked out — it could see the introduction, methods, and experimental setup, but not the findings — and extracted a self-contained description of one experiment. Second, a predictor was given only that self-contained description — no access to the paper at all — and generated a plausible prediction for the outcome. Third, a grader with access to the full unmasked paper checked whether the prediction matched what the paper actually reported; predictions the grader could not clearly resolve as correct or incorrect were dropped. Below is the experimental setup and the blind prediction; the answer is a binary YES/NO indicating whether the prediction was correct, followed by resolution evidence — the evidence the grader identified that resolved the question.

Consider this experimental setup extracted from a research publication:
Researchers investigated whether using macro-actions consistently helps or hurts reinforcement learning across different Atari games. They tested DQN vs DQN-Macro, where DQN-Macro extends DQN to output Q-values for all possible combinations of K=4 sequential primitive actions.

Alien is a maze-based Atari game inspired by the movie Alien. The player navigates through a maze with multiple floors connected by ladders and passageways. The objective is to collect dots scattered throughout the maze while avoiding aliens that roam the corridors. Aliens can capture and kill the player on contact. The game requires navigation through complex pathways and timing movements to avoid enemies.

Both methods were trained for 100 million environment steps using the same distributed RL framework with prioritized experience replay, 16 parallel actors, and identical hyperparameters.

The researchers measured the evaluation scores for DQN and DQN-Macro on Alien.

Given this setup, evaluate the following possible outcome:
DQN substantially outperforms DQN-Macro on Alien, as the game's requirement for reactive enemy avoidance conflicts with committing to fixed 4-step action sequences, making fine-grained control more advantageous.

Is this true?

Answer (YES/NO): YES